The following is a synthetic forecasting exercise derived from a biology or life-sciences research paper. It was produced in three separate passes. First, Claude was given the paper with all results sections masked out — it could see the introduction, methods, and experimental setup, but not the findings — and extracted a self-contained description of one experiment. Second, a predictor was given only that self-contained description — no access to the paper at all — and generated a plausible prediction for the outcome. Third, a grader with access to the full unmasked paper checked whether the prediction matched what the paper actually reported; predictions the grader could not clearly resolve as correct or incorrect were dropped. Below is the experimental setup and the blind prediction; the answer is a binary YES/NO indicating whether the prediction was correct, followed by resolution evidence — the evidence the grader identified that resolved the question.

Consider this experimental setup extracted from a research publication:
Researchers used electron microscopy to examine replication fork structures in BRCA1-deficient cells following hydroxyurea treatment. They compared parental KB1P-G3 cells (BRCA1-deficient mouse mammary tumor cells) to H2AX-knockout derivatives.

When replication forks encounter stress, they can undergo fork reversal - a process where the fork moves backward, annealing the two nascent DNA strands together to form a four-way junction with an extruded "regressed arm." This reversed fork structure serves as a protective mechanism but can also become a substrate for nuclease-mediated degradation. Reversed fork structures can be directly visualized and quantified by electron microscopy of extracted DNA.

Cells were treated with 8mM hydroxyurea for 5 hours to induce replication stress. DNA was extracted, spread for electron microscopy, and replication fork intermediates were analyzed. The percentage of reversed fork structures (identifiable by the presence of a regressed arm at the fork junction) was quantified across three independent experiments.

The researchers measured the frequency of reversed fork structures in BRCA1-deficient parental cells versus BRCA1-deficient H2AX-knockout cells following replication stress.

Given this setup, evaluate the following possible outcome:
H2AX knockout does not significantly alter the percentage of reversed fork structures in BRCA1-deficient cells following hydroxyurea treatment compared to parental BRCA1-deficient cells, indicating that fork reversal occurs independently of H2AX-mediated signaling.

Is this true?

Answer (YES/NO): NO